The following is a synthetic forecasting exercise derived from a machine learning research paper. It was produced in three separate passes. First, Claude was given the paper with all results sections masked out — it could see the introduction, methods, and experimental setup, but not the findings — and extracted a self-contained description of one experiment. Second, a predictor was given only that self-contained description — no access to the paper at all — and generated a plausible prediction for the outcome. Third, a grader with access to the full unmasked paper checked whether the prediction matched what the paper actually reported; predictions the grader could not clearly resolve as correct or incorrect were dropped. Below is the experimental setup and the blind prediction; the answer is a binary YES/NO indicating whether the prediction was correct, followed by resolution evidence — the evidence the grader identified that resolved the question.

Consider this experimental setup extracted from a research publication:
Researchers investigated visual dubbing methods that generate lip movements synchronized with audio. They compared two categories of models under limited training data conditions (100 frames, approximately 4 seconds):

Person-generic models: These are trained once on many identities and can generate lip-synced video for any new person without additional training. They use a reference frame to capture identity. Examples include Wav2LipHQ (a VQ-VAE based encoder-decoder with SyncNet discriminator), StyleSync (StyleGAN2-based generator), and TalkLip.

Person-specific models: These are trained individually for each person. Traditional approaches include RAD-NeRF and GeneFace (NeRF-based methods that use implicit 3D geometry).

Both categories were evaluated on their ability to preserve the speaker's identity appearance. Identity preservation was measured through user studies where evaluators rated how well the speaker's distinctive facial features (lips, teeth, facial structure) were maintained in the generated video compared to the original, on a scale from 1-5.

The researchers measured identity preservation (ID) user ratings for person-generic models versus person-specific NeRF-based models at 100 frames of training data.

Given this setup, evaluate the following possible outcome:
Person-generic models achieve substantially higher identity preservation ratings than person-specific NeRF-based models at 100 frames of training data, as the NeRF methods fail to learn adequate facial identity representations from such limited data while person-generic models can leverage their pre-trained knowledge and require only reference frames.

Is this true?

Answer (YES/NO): YES